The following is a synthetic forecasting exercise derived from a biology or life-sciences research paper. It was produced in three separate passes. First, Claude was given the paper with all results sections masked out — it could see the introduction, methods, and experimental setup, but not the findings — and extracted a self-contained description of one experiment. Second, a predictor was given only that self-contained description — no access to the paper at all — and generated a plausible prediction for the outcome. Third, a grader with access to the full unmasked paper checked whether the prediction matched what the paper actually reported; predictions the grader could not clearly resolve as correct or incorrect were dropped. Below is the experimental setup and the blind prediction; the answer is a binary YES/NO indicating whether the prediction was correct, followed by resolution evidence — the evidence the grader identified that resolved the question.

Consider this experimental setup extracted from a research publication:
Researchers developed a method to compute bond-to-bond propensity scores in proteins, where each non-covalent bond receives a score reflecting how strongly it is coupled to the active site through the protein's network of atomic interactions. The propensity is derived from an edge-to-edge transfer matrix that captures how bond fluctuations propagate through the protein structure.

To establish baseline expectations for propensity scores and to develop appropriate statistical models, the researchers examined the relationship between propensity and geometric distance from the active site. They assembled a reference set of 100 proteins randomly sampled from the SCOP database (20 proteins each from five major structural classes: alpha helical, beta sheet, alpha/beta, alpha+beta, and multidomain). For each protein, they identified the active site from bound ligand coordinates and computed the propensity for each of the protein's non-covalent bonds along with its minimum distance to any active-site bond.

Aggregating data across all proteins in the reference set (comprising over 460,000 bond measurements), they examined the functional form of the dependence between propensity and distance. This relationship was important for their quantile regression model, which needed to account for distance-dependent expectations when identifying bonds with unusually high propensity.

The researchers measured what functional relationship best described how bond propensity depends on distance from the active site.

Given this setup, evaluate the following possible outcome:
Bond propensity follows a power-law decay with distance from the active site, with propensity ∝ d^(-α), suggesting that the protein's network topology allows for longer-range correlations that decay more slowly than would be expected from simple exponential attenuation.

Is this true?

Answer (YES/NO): NO